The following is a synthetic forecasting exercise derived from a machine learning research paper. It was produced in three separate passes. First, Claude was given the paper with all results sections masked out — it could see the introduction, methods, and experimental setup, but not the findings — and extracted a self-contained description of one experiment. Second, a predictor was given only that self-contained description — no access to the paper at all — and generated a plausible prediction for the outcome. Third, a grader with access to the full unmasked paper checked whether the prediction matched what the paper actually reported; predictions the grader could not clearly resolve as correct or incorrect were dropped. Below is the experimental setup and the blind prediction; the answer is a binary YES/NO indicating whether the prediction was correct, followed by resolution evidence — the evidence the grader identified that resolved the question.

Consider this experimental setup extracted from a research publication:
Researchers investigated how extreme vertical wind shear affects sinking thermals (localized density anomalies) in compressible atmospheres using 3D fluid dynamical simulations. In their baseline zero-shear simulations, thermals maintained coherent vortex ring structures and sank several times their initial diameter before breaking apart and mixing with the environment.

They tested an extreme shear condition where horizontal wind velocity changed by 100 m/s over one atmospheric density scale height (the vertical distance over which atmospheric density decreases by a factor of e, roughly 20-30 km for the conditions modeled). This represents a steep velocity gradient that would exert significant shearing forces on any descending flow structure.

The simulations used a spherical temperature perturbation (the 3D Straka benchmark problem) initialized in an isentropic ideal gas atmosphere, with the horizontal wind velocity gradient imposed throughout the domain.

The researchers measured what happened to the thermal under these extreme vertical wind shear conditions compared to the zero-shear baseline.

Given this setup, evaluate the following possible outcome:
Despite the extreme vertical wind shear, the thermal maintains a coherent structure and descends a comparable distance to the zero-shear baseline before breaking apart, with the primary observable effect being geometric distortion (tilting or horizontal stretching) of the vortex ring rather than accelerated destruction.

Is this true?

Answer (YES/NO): NO